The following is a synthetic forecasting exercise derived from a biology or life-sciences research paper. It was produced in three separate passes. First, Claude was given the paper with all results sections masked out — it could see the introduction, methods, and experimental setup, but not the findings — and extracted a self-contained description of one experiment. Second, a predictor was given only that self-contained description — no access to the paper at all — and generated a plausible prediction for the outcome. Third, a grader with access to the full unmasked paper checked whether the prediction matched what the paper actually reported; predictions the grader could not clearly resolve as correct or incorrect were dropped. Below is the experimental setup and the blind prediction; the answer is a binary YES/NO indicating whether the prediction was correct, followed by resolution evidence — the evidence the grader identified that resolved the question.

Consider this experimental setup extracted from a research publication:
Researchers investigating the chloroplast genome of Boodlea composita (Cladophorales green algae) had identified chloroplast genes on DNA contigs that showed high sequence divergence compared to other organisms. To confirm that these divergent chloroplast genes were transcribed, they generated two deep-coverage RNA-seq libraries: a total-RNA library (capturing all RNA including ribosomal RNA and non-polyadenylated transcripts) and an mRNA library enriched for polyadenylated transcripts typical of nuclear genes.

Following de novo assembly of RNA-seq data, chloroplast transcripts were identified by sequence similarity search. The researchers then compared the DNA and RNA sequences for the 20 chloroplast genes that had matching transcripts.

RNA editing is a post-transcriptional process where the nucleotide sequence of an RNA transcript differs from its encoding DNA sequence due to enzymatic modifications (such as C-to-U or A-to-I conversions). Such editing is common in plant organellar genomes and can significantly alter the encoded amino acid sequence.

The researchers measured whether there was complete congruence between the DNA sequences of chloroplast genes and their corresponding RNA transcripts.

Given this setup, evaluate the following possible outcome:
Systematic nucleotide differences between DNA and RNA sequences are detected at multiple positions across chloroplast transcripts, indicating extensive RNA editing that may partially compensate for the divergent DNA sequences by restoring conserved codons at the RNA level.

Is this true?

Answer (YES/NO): NO